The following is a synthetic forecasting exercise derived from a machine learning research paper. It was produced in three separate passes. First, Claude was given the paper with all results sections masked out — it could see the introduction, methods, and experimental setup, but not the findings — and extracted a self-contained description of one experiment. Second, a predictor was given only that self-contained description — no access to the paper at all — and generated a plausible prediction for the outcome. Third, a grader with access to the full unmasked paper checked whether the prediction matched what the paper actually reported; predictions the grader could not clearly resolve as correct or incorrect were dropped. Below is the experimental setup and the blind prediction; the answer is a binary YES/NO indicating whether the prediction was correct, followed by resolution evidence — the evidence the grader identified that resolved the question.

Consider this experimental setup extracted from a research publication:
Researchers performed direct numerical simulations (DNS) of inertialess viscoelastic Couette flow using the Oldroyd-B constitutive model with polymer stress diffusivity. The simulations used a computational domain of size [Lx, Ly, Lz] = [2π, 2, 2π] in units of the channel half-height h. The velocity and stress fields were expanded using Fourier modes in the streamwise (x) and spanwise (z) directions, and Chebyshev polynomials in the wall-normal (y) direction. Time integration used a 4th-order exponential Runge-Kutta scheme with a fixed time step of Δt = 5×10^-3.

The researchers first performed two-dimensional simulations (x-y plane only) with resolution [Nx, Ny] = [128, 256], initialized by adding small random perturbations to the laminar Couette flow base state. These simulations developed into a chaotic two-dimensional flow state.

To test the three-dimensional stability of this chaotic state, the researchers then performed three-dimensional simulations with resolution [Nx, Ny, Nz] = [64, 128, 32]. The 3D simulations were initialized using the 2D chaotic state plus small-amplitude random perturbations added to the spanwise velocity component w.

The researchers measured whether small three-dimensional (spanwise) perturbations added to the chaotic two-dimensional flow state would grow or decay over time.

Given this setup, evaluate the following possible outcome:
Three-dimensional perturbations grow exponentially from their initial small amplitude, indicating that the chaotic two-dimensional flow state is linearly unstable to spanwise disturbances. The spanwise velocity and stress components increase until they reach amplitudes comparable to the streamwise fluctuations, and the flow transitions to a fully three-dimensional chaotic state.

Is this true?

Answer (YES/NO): YES